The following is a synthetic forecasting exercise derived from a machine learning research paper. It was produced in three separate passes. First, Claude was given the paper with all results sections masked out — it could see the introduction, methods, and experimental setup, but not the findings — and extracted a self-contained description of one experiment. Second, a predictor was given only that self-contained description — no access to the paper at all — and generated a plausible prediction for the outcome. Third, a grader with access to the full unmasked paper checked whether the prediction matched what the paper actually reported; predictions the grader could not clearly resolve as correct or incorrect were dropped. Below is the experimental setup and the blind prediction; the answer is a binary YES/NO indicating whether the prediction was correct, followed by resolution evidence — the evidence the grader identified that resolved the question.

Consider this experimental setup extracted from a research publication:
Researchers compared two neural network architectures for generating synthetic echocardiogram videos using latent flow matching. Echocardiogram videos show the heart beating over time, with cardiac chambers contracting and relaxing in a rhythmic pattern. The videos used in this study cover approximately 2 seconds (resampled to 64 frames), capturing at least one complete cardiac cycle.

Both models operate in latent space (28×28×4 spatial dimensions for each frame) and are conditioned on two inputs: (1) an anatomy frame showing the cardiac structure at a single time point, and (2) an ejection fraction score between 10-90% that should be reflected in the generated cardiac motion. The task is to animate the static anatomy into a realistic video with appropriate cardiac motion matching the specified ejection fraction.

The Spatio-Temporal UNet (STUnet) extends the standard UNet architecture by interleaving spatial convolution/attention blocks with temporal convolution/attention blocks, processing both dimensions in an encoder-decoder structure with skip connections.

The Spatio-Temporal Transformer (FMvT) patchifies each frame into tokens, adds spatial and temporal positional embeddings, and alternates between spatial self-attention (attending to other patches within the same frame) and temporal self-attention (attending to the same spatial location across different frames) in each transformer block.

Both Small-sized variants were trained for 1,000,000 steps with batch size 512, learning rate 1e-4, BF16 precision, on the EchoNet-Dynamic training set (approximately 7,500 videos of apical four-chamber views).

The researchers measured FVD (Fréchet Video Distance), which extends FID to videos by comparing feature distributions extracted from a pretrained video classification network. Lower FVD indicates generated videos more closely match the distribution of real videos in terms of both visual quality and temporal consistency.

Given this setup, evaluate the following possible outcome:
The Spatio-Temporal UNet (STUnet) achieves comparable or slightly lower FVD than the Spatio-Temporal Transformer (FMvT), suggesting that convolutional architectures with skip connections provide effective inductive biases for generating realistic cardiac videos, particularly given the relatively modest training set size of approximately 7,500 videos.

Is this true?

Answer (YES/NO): NO